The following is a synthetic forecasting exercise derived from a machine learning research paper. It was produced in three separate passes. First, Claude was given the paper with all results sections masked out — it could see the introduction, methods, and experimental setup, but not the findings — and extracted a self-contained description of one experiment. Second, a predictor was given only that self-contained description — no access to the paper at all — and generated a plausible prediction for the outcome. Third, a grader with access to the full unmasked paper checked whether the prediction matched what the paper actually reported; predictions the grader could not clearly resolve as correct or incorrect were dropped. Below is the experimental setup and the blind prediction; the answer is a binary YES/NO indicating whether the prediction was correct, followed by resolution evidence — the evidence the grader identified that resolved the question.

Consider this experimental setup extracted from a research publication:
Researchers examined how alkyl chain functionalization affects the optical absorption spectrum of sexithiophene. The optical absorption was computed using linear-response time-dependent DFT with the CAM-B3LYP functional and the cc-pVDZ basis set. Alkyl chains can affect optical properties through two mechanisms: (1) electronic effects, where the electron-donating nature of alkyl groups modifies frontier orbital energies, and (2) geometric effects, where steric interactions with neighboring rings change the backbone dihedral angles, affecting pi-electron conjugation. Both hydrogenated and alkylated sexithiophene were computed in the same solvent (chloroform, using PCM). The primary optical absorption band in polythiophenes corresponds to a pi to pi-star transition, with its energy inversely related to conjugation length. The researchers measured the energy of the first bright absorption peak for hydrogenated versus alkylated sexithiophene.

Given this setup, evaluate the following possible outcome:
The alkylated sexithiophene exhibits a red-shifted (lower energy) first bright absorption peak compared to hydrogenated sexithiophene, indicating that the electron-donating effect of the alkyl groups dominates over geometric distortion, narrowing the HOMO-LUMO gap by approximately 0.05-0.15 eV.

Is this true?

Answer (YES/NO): NO